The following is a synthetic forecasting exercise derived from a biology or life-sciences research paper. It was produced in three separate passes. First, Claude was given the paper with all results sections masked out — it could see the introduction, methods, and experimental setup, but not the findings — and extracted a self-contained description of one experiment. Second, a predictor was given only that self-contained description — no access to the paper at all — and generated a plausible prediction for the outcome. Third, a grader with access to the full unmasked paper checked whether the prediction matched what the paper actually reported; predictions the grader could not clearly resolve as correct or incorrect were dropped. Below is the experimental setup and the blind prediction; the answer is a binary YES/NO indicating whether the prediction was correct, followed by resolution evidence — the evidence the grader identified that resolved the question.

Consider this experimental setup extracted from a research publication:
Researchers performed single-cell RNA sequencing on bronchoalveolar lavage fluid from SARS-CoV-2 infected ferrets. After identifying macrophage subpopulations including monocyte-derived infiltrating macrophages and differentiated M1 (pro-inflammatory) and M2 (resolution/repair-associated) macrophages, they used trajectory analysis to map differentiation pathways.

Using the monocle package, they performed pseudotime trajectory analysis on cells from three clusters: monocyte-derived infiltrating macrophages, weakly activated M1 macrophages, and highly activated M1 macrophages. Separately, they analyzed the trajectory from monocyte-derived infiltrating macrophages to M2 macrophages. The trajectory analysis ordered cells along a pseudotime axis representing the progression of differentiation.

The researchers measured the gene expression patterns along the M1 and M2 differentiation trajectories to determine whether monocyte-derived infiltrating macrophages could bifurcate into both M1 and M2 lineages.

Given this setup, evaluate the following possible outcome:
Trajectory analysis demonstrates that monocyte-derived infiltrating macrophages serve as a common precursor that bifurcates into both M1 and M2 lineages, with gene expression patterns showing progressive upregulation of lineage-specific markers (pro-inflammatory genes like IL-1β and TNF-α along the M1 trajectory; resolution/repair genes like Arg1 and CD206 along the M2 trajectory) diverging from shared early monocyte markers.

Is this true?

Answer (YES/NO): NO